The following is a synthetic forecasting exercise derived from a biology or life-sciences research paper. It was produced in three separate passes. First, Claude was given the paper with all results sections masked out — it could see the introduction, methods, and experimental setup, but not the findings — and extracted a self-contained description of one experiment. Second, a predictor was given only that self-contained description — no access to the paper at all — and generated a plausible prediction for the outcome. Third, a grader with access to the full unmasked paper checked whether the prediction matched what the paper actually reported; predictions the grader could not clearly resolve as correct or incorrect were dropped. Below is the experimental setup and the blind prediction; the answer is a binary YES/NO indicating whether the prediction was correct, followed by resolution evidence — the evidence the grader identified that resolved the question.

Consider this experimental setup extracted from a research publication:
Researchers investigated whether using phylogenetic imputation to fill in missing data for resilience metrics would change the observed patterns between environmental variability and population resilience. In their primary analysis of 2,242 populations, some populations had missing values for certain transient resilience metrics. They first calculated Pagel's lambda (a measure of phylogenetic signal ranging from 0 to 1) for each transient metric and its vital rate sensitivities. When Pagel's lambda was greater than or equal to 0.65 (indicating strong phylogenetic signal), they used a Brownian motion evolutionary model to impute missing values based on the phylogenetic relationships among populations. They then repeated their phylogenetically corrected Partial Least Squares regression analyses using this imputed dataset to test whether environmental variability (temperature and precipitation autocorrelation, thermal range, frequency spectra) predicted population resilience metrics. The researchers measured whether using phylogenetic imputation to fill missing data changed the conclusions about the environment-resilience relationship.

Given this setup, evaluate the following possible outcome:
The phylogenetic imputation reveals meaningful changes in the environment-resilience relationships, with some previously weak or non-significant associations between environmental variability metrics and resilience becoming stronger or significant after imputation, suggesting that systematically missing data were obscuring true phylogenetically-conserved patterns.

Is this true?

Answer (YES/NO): NO